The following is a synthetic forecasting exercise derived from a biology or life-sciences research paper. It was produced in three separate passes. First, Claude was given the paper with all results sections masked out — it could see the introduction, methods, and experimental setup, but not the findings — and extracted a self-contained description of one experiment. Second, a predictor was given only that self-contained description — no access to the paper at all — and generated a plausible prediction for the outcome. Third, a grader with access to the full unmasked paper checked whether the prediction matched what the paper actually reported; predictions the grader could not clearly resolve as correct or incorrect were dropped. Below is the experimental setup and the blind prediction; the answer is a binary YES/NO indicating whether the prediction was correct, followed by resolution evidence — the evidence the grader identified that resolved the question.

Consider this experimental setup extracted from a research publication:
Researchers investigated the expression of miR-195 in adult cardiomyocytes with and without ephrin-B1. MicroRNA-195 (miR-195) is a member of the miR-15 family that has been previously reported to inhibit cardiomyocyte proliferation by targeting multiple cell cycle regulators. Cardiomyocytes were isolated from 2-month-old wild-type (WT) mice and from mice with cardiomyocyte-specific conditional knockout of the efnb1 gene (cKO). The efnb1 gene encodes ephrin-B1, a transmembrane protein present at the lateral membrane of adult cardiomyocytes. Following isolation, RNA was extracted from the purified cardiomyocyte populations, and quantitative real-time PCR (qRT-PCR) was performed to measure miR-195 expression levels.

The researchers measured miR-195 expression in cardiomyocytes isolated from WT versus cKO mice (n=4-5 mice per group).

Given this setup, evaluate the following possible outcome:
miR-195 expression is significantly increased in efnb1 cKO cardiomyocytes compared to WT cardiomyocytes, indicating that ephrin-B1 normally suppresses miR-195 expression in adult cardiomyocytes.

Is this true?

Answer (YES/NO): NO